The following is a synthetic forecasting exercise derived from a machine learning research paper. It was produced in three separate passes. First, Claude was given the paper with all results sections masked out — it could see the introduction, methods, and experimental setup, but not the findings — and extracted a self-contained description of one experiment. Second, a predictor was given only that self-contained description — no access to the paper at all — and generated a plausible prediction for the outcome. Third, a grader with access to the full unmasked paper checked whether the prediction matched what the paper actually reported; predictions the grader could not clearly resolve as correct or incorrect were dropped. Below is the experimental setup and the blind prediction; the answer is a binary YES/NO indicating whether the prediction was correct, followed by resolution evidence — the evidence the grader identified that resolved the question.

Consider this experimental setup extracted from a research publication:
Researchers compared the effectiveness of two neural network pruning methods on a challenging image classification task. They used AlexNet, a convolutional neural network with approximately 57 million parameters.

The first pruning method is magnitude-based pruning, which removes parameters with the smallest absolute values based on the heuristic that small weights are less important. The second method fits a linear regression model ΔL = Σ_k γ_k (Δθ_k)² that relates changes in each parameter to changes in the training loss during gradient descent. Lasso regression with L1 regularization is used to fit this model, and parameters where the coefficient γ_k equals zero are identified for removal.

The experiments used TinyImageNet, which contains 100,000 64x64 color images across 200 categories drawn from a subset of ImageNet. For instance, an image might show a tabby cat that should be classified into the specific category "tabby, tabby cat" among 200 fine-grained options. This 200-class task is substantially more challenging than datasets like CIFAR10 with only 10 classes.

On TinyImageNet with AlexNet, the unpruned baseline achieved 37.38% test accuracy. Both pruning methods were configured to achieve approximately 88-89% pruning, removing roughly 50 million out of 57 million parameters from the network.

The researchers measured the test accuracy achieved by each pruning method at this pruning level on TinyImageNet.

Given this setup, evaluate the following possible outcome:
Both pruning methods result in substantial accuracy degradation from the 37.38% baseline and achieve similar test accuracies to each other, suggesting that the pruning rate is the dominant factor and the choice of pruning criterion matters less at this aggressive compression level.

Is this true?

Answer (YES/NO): NO